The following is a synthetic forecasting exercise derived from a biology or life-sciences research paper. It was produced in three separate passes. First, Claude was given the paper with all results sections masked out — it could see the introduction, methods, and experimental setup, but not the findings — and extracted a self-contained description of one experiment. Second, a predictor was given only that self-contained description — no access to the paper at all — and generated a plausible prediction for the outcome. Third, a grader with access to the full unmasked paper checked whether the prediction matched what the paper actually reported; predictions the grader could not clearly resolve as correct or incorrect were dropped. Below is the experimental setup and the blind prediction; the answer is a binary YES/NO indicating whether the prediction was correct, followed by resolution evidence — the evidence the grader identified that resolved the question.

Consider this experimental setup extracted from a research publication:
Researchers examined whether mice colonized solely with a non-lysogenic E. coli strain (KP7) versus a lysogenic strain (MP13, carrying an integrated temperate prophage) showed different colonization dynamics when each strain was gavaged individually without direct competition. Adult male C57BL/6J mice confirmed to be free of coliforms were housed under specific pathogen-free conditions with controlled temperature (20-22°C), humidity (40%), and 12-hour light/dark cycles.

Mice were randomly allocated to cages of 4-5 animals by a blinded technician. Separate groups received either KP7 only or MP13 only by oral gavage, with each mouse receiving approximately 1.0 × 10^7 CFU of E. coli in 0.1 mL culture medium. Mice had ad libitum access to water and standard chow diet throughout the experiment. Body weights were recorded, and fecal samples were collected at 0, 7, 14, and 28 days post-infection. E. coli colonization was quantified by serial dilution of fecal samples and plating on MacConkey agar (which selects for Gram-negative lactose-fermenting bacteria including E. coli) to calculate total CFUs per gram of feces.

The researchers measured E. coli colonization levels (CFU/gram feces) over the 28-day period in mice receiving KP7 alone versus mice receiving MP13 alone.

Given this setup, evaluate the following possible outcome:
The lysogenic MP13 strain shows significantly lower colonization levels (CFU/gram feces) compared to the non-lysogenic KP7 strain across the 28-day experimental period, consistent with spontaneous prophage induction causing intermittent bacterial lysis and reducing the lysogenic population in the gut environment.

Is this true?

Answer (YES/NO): NO